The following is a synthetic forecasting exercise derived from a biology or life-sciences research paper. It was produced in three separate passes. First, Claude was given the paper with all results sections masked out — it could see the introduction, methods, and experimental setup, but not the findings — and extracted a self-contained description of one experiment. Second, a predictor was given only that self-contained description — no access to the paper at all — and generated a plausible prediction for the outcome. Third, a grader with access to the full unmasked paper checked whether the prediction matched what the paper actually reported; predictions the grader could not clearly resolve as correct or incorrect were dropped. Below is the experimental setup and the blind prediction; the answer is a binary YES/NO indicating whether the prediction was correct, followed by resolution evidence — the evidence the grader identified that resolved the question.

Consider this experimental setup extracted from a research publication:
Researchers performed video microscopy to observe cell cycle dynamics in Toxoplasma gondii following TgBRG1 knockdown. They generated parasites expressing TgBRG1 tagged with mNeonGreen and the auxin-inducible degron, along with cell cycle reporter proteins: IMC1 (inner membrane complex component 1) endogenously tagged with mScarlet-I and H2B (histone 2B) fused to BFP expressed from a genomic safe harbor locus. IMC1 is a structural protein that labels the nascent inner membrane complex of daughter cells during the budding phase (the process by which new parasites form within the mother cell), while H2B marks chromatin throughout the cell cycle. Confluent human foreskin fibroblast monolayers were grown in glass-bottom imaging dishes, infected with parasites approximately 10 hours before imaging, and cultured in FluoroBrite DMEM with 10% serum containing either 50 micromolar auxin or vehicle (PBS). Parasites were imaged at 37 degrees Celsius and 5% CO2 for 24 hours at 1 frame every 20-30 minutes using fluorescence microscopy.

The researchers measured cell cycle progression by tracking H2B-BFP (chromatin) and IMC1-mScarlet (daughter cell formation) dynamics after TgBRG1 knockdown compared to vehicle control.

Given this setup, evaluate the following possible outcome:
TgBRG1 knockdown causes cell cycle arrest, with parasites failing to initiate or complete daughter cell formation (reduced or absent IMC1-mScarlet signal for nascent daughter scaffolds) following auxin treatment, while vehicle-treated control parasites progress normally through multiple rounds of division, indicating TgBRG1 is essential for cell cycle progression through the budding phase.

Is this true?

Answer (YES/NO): NO